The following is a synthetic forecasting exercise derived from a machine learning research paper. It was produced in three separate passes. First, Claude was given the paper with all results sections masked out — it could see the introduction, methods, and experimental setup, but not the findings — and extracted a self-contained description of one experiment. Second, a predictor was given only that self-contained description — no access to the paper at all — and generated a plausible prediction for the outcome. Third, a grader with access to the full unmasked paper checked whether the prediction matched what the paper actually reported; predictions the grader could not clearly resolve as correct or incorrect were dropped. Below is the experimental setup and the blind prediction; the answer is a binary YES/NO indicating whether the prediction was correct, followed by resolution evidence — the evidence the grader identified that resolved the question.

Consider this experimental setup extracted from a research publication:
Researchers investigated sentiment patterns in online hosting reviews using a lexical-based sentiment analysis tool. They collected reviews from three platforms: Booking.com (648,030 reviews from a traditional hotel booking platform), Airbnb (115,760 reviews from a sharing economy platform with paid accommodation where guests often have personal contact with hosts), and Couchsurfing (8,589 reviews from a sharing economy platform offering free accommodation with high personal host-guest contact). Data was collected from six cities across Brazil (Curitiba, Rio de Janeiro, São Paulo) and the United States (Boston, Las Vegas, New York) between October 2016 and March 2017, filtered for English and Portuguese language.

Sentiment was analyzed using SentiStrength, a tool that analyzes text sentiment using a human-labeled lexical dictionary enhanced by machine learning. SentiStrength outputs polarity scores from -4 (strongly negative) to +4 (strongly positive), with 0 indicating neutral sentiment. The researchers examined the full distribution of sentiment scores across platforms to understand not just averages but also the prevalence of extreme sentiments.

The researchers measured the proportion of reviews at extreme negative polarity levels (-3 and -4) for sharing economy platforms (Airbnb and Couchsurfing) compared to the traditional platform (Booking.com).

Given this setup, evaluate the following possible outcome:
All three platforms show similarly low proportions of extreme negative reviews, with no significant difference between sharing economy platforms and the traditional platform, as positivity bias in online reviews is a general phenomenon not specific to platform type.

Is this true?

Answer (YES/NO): NO